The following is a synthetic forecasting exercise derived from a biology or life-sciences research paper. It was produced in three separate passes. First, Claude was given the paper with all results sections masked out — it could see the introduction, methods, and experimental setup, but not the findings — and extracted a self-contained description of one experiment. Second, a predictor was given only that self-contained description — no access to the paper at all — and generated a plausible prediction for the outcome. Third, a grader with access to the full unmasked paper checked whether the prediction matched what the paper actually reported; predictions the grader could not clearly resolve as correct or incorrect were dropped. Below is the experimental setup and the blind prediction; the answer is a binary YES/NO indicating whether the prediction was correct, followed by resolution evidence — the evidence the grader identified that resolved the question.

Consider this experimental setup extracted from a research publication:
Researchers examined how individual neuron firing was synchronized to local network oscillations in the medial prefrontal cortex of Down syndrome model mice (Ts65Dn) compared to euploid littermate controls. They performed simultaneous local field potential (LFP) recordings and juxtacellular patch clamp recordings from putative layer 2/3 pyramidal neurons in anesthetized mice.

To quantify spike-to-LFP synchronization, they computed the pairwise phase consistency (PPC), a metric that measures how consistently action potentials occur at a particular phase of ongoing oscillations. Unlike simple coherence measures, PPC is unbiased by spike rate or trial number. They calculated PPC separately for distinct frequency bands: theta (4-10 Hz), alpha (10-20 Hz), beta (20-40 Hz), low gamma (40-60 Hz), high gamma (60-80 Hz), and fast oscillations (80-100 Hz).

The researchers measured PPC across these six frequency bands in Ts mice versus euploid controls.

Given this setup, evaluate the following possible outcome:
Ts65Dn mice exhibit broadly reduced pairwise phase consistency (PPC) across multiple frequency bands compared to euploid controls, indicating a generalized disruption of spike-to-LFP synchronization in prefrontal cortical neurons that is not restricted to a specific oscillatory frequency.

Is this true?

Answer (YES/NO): NO